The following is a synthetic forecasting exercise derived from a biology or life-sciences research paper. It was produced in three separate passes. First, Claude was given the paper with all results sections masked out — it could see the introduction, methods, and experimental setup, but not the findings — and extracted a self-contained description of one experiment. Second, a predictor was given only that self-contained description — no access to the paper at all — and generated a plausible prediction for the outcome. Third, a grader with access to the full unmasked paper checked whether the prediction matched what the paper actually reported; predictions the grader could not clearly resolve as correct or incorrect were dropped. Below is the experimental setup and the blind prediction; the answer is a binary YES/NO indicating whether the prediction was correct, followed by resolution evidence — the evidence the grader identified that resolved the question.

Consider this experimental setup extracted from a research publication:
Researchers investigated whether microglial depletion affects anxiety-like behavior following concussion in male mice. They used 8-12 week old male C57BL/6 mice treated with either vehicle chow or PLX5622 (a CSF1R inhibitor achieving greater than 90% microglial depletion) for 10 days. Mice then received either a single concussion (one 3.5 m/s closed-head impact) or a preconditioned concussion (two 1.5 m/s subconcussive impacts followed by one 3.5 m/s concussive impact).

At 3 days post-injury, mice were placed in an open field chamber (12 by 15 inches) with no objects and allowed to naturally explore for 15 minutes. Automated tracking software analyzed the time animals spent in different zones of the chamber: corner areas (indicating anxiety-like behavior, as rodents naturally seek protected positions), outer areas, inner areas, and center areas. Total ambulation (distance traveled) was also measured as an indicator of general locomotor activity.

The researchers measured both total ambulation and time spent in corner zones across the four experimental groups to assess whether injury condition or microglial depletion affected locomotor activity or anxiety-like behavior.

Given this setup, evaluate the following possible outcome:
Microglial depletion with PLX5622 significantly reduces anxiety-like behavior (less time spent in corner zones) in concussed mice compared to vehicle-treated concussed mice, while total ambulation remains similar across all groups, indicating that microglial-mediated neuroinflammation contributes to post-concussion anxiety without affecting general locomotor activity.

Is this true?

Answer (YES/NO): NO